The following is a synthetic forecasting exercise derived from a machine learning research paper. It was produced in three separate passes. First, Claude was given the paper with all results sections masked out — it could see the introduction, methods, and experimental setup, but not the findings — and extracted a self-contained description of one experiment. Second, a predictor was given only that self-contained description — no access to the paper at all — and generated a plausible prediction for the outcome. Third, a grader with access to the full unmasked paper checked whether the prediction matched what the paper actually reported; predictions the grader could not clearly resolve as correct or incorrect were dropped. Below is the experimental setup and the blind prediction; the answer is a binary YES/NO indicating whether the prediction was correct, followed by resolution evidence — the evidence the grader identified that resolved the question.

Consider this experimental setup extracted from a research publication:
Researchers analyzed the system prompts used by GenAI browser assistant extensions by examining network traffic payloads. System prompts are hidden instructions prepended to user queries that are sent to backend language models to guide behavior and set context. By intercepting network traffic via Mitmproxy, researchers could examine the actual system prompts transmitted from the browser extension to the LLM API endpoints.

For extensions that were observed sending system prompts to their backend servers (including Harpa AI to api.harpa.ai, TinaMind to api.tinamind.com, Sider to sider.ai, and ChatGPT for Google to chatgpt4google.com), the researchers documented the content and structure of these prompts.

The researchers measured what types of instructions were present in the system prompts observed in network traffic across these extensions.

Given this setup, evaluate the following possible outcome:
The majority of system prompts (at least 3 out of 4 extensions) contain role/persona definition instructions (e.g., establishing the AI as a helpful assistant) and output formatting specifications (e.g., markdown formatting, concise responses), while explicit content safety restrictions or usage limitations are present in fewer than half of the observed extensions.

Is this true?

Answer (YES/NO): NO